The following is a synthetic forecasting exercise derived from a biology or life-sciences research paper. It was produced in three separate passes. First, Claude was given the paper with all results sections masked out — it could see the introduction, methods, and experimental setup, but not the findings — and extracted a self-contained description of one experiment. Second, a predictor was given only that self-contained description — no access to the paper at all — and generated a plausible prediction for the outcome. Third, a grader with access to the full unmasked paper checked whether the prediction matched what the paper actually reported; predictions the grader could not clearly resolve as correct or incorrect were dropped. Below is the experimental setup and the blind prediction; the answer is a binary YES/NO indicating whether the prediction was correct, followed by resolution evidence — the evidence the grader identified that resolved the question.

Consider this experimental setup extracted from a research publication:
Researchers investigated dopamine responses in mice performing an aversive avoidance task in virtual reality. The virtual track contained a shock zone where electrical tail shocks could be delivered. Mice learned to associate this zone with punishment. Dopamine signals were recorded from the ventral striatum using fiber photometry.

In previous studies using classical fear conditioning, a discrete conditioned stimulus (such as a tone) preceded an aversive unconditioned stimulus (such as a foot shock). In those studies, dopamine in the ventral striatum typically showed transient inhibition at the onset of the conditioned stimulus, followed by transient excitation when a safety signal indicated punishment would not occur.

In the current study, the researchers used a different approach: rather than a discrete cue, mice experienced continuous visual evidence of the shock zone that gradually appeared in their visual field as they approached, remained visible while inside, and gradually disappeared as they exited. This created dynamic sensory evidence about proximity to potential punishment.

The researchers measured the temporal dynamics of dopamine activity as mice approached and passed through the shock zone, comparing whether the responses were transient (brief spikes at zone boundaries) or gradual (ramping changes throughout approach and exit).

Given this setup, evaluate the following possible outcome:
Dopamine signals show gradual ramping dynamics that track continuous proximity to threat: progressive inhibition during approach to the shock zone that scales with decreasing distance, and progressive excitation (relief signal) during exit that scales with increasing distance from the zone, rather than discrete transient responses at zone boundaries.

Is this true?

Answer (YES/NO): YES